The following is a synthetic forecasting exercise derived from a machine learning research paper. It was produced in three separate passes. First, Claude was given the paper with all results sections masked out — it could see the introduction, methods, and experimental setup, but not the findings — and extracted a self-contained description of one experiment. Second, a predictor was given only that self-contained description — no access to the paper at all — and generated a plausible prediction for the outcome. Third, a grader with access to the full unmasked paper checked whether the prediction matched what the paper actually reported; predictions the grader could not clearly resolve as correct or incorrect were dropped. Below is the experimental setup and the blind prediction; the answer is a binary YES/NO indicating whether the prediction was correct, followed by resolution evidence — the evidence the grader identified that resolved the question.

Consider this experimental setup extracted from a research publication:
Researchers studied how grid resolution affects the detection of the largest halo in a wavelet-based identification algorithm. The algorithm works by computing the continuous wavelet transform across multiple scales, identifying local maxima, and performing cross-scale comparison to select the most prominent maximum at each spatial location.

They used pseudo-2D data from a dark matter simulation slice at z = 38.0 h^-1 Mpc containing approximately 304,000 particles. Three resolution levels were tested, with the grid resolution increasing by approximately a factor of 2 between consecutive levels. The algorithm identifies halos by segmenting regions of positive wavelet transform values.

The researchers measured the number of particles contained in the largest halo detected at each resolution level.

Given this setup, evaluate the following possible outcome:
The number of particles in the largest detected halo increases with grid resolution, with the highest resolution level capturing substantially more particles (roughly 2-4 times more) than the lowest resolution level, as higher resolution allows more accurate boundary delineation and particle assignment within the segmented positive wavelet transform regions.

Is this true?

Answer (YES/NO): NO